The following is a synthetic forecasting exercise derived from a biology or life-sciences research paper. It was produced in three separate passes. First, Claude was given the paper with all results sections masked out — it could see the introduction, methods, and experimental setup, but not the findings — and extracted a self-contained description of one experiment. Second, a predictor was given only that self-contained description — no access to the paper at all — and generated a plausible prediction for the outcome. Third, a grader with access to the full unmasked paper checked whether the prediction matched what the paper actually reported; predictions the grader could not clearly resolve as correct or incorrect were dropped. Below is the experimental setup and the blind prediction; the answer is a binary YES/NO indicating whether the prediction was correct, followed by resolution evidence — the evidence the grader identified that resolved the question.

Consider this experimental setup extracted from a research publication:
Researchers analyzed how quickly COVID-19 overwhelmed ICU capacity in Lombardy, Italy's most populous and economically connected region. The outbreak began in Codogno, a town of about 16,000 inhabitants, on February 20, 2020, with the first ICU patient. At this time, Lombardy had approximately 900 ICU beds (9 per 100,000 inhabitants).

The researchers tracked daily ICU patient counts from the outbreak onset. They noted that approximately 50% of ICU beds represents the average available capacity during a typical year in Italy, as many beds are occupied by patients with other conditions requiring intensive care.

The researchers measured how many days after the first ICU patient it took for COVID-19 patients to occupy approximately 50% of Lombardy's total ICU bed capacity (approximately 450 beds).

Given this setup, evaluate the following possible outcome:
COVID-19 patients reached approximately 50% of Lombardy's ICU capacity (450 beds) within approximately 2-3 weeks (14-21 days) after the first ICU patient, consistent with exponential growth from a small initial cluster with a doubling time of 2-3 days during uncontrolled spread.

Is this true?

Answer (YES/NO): YES